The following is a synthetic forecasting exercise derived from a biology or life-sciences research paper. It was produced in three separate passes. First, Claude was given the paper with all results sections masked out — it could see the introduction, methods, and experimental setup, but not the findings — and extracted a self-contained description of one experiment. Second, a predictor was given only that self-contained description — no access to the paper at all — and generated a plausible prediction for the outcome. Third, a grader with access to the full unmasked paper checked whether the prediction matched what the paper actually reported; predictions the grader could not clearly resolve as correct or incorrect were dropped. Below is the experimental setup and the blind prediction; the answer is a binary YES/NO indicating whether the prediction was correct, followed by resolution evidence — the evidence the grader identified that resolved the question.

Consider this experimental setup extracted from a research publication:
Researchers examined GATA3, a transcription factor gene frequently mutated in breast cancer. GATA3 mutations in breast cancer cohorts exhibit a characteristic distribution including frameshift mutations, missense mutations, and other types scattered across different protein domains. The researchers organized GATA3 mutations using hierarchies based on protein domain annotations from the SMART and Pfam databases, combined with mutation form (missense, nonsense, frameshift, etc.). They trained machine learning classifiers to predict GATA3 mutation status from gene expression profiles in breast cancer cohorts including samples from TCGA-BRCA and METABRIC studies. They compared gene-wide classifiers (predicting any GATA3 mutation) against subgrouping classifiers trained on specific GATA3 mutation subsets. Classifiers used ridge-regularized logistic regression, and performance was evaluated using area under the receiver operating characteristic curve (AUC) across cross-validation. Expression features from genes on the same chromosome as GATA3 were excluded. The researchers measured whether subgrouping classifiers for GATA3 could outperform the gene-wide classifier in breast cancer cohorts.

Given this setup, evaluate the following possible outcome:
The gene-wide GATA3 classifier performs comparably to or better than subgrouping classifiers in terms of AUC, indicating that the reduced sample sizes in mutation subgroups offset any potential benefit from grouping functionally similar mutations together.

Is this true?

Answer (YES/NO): NO